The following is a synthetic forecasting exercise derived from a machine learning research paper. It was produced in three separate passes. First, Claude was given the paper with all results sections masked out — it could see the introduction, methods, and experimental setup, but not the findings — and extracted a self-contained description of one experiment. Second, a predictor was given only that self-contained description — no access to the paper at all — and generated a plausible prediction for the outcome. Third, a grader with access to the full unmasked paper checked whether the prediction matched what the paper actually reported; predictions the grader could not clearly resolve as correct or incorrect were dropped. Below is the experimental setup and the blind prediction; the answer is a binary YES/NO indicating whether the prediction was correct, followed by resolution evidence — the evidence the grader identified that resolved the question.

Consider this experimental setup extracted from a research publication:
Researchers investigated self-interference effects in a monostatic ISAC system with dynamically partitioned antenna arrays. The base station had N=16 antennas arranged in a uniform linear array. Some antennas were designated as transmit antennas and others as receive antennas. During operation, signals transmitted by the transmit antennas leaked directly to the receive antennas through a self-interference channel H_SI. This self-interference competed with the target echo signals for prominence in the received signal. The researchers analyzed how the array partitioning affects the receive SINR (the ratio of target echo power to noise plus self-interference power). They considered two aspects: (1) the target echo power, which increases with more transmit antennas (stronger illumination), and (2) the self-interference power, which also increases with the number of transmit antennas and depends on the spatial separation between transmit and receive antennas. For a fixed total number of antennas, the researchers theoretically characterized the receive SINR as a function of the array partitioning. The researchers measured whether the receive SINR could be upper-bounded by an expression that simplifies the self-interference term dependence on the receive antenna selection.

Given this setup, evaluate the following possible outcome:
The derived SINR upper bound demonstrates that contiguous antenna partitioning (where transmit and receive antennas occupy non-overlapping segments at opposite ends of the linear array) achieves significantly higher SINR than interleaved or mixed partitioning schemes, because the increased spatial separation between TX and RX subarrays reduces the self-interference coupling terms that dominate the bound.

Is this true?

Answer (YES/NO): NO